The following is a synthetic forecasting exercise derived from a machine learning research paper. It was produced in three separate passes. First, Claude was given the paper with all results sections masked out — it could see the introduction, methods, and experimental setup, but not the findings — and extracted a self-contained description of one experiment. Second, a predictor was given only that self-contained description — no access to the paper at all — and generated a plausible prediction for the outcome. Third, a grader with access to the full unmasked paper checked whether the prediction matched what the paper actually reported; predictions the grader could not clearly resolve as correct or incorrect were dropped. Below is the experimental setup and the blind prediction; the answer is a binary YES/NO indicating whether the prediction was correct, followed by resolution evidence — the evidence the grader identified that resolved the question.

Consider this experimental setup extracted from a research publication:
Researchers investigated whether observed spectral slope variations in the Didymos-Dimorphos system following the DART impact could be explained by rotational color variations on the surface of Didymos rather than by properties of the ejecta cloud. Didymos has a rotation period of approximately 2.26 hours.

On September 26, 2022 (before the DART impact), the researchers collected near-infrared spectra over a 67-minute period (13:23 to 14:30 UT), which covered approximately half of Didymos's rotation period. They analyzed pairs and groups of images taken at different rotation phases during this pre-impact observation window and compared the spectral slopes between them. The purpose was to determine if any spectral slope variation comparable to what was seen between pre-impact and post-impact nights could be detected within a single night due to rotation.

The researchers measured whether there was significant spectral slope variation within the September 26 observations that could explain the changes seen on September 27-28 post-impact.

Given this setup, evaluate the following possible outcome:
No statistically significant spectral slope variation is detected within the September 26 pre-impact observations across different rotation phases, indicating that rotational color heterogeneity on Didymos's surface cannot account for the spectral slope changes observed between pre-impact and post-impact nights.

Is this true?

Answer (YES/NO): YES